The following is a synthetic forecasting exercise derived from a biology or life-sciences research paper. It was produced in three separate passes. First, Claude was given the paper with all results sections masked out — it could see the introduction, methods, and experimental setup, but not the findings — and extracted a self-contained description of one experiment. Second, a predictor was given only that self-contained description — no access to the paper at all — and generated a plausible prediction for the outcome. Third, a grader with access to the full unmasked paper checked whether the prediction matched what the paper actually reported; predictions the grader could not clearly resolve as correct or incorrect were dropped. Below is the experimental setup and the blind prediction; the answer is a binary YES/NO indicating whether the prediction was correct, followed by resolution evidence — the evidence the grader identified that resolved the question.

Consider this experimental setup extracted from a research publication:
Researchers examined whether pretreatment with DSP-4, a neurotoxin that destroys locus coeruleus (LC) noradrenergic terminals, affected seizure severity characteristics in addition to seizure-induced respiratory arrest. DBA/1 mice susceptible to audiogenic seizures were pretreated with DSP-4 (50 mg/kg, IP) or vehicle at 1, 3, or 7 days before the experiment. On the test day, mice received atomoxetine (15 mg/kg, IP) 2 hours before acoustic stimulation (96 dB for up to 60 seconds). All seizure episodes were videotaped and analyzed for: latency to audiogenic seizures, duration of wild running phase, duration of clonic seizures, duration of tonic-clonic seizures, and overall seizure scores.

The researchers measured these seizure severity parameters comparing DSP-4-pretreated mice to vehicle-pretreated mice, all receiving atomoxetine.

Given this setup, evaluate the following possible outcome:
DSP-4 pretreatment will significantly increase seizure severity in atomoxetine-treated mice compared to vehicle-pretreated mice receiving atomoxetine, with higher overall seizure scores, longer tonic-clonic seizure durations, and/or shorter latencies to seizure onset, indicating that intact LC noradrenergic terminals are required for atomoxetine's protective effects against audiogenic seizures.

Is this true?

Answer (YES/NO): NO